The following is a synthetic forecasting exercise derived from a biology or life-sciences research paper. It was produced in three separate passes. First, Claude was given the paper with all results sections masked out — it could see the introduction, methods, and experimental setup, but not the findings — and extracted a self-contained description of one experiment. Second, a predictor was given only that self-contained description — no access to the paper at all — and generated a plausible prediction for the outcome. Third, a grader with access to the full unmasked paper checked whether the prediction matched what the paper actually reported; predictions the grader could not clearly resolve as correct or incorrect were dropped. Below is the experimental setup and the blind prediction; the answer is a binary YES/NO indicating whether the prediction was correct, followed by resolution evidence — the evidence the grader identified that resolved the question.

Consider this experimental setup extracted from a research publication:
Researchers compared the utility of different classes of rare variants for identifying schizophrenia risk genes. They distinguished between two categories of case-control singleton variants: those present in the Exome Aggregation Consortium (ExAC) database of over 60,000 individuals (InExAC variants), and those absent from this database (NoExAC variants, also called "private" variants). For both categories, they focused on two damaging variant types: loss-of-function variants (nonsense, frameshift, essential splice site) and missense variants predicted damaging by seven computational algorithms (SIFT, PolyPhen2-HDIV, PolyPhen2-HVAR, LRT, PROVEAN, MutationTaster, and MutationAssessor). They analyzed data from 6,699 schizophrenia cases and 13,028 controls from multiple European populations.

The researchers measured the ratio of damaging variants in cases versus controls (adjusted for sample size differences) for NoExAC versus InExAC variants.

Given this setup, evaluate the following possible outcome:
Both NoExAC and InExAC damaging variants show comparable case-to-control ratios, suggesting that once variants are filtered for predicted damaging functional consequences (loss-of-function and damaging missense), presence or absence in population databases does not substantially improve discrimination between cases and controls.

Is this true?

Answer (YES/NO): NO